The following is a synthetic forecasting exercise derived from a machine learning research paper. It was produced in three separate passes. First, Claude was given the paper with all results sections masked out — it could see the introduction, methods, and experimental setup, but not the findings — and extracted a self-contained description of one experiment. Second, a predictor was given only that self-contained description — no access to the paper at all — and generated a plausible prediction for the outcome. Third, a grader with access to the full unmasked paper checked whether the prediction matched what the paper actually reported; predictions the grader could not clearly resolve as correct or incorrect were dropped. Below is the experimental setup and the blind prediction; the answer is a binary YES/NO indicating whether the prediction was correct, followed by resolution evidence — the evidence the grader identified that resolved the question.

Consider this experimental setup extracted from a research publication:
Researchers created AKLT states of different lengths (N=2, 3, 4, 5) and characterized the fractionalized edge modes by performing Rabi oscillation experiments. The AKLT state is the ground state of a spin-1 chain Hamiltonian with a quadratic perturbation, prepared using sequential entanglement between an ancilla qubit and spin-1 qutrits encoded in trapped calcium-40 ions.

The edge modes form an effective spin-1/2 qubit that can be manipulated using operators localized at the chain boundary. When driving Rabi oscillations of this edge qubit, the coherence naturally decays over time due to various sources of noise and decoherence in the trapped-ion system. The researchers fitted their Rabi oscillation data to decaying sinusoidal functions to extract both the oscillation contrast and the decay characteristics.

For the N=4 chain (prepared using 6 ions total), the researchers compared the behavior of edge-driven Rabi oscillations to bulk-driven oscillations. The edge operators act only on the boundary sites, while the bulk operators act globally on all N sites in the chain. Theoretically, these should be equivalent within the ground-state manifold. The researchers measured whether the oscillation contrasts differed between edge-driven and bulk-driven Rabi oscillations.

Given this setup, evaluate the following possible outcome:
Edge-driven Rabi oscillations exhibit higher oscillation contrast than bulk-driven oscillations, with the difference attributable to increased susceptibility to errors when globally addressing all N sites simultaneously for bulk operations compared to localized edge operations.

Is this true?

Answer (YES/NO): NO